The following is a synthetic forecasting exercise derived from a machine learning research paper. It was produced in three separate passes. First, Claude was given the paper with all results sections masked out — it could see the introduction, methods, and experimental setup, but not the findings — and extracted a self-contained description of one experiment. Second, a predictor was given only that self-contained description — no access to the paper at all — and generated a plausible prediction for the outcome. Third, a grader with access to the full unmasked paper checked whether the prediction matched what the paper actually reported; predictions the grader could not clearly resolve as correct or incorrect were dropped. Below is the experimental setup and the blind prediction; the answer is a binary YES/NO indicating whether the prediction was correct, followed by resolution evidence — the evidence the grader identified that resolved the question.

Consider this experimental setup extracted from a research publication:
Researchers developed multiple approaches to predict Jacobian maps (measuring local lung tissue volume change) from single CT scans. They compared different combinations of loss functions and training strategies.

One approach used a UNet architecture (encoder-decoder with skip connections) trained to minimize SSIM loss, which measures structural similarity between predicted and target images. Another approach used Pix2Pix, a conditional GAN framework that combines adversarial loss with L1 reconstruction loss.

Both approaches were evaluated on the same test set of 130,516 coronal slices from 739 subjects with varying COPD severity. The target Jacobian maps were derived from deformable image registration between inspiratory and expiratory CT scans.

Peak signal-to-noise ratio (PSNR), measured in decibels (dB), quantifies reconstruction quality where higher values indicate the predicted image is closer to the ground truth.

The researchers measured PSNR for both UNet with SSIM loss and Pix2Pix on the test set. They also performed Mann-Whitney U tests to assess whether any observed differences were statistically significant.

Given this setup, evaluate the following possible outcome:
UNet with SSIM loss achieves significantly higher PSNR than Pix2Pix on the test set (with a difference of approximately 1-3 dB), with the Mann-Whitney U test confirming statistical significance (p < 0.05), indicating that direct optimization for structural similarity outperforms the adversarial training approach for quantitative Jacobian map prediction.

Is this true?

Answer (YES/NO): NO